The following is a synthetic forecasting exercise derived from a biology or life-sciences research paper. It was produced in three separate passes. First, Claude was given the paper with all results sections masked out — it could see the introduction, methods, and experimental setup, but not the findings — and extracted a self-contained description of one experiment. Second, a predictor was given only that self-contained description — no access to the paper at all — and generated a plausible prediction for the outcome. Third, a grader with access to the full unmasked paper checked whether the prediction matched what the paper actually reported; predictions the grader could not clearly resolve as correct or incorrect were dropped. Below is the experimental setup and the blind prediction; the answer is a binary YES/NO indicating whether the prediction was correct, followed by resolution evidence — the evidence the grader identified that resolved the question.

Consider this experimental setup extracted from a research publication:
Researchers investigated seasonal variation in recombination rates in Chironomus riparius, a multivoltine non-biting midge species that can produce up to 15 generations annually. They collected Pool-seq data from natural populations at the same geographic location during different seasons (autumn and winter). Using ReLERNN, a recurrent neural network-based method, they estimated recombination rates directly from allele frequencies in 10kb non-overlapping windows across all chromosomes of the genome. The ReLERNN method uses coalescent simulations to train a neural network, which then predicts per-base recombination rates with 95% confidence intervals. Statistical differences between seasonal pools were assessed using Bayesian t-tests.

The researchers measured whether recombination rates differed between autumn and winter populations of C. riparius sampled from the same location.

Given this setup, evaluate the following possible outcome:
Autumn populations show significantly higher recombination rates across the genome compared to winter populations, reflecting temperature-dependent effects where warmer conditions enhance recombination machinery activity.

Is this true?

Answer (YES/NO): YES